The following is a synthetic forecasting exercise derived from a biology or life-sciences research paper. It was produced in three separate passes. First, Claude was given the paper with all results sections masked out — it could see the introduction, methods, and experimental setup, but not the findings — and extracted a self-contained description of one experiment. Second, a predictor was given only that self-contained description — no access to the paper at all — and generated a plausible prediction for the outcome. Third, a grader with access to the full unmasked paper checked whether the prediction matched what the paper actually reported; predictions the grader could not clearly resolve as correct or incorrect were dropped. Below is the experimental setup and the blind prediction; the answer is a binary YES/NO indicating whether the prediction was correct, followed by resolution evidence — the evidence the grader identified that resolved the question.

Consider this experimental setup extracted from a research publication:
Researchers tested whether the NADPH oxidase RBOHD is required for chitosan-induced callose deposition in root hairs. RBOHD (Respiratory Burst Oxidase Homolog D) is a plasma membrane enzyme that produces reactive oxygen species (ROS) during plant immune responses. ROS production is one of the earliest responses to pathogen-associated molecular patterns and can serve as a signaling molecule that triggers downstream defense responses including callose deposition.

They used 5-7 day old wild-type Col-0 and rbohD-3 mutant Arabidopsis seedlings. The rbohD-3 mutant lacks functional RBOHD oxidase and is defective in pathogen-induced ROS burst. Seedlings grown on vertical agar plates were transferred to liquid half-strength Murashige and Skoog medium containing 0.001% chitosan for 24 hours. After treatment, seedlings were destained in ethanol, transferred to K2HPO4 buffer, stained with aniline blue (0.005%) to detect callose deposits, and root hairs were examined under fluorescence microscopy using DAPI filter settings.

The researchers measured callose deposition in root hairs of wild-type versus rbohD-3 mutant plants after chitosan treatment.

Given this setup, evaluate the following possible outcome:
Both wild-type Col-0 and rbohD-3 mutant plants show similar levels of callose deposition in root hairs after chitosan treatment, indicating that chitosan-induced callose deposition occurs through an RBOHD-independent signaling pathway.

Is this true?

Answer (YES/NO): YES